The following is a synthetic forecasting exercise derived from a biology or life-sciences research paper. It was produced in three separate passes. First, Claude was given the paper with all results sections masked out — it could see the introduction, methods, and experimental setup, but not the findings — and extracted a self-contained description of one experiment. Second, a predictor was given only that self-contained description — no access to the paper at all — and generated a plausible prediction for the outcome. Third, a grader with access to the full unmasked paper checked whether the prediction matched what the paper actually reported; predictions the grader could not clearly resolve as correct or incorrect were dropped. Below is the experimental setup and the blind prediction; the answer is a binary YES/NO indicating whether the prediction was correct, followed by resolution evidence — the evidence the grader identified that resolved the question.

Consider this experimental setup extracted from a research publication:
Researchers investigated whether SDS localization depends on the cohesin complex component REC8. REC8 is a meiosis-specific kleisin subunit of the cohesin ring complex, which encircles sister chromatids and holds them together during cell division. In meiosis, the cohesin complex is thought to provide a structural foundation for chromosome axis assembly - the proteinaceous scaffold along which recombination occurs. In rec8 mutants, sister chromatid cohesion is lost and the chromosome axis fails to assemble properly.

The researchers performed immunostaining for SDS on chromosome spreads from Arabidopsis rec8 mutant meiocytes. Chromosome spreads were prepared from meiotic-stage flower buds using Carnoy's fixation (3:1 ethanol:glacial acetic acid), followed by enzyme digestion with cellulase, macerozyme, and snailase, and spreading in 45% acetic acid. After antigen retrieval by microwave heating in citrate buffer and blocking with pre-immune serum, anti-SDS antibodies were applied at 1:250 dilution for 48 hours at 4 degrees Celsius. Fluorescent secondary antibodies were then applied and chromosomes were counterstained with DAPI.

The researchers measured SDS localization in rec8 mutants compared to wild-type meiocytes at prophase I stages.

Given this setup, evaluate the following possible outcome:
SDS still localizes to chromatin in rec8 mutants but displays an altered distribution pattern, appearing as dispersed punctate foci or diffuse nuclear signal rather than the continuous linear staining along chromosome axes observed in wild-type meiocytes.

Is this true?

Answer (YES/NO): NO